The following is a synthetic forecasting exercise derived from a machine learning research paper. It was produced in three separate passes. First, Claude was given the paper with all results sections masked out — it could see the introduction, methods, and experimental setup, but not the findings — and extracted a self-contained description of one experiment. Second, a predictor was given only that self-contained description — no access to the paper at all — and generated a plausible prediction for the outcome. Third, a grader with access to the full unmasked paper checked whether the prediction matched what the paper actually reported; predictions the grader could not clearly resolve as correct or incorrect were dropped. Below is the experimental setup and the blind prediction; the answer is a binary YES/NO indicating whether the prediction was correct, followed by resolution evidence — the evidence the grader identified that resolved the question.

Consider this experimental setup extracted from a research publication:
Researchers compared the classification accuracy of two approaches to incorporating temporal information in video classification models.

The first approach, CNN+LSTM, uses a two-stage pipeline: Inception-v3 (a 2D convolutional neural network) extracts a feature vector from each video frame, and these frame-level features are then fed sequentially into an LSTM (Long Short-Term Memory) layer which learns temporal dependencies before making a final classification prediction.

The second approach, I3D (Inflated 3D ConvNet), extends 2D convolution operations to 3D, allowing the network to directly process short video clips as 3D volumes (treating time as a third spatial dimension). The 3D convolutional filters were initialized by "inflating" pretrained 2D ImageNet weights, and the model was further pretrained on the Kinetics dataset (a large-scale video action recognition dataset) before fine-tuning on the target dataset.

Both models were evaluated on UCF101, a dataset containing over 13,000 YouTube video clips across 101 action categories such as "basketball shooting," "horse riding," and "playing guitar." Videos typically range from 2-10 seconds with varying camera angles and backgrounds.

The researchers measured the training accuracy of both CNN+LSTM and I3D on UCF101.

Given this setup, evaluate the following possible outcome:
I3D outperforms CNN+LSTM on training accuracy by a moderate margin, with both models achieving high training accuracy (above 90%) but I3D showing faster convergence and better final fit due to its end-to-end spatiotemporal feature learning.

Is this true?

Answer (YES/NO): NO